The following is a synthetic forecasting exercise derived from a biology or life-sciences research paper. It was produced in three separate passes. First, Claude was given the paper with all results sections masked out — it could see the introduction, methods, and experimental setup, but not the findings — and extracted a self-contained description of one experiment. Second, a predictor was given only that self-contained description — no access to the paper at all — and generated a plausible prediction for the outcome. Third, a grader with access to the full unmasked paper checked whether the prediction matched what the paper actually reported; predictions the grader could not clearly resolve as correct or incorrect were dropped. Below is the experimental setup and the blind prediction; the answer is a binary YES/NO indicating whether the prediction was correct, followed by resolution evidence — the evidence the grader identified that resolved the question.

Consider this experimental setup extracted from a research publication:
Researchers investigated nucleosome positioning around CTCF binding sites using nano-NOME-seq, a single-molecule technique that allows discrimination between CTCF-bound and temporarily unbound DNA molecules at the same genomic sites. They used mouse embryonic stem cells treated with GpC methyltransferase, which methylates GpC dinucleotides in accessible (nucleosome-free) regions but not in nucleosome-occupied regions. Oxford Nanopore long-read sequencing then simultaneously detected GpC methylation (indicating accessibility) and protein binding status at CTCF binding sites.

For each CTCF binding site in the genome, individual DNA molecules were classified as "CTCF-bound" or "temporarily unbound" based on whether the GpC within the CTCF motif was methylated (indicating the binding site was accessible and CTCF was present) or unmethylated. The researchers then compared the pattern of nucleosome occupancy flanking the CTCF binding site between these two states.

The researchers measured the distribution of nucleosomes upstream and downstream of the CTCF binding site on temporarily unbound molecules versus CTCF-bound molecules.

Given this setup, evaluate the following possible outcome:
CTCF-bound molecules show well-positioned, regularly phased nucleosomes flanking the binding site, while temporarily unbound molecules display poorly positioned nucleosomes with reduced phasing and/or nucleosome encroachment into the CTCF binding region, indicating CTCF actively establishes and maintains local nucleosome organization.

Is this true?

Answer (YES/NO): NO